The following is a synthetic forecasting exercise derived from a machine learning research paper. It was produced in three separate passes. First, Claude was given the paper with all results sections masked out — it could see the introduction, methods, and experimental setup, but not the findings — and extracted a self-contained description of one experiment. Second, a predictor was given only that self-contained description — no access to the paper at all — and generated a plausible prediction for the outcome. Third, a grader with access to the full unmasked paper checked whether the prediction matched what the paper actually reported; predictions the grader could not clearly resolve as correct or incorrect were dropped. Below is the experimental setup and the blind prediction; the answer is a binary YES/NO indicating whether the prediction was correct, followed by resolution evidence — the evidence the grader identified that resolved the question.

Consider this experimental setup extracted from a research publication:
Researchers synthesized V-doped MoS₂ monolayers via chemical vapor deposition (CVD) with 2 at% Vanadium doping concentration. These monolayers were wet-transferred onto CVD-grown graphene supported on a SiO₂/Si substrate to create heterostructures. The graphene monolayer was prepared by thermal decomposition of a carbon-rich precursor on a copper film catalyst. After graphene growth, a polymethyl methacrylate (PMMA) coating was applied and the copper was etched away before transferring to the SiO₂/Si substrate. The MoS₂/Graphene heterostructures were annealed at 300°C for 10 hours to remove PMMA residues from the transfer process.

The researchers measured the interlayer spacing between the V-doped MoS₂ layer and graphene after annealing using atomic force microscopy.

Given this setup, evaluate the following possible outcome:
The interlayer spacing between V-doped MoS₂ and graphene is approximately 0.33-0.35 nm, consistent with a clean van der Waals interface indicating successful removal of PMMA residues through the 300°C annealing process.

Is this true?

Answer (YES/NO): NO